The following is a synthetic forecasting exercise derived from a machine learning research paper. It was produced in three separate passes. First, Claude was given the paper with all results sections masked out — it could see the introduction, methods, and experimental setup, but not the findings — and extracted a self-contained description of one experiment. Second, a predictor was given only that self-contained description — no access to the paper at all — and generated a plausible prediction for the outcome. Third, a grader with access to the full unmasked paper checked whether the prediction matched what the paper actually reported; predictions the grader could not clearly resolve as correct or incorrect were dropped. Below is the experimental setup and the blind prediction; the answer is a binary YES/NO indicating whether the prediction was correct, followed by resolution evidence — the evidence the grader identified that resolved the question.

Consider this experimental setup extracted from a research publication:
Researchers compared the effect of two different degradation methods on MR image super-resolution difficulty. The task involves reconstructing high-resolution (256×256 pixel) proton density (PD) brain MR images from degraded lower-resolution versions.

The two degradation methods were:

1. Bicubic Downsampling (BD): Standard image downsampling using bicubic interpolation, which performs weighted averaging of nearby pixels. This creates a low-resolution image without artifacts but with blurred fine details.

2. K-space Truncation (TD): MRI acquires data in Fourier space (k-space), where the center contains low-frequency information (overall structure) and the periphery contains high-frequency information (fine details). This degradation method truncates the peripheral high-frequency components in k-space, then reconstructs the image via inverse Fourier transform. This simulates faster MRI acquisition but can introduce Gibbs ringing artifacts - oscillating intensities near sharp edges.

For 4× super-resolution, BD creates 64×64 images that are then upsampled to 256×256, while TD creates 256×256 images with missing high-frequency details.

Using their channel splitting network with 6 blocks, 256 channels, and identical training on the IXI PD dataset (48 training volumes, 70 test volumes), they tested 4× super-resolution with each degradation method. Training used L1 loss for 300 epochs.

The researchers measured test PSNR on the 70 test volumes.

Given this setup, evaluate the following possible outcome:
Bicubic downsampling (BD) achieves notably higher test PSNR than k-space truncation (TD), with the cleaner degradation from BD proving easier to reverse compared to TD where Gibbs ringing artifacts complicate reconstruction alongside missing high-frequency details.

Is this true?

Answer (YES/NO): NO